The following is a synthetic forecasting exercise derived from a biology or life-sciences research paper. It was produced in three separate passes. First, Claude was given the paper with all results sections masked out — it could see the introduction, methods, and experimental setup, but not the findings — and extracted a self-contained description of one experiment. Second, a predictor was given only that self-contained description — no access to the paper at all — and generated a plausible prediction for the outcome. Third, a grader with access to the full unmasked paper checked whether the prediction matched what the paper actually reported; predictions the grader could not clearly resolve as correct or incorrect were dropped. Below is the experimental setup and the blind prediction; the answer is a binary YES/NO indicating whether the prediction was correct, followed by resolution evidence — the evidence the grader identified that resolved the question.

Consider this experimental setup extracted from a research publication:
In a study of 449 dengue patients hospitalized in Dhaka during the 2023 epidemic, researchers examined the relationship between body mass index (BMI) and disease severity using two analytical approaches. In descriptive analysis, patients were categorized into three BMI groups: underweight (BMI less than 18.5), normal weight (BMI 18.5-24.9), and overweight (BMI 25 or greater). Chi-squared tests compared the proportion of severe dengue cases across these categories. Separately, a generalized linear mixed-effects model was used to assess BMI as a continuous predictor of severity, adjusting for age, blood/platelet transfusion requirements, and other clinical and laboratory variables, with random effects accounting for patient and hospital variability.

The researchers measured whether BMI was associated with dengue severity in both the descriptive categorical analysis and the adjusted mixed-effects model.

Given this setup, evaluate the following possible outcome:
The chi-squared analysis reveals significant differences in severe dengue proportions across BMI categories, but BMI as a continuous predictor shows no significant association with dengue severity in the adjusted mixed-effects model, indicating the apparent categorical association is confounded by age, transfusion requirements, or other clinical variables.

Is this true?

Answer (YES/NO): NO